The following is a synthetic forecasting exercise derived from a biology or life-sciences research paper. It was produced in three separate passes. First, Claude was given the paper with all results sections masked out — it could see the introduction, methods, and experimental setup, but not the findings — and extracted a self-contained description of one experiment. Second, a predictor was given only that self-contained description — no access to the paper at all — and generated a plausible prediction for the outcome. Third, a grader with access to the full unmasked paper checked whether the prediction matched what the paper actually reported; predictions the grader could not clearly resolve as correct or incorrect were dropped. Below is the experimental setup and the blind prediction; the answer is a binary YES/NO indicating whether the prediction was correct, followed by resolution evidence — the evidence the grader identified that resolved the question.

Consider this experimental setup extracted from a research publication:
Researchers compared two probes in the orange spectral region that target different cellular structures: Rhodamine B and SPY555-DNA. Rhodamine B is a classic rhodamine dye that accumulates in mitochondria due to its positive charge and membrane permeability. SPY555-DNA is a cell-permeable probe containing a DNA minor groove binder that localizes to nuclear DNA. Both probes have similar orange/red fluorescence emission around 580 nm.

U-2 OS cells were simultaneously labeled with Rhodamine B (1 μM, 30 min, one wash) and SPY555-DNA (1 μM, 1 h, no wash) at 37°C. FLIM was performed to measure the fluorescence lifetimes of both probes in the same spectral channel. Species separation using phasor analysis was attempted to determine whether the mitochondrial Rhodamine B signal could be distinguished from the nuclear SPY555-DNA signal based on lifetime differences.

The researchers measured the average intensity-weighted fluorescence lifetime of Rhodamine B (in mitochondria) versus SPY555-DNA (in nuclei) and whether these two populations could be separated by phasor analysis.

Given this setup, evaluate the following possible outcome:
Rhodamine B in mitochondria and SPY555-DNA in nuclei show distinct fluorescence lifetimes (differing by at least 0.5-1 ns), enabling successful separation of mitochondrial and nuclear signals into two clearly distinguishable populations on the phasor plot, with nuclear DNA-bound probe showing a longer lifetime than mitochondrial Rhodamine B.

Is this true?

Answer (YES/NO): YES